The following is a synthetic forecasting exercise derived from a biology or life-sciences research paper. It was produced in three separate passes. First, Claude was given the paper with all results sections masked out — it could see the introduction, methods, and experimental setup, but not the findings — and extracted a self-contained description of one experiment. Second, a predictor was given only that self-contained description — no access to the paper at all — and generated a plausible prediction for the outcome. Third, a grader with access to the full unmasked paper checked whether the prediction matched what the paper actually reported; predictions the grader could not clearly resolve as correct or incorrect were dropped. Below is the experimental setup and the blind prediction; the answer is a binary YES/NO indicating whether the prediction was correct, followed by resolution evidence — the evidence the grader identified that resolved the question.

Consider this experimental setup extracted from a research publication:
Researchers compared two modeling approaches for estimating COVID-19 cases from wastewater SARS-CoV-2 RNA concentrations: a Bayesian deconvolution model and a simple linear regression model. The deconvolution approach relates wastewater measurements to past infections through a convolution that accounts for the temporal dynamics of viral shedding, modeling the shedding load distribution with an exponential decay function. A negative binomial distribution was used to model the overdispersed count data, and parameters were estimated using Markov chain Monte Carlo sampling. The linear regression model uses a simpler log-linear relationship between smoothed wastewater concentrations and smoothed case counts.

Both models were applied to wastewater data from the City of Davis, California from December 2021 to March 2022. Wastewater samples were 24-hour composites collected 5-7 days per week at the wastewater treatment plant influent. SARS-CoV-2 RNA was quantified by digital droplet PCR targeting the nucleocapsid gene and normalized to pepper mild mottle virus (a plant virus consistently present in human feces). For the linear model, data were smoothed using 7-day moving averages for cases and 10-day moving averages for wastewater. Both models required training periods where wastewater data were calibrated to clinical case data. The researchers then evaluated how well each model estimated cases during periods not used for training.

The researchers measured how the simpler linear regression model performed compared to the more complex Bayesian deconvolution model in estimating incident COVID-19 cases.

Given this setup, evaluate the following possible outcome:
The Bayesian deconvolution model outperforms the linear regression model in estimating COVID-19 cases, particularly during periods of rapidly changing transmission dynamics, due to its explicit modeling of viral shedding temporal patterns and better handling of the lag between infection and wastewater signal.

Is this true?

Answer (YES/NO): NO